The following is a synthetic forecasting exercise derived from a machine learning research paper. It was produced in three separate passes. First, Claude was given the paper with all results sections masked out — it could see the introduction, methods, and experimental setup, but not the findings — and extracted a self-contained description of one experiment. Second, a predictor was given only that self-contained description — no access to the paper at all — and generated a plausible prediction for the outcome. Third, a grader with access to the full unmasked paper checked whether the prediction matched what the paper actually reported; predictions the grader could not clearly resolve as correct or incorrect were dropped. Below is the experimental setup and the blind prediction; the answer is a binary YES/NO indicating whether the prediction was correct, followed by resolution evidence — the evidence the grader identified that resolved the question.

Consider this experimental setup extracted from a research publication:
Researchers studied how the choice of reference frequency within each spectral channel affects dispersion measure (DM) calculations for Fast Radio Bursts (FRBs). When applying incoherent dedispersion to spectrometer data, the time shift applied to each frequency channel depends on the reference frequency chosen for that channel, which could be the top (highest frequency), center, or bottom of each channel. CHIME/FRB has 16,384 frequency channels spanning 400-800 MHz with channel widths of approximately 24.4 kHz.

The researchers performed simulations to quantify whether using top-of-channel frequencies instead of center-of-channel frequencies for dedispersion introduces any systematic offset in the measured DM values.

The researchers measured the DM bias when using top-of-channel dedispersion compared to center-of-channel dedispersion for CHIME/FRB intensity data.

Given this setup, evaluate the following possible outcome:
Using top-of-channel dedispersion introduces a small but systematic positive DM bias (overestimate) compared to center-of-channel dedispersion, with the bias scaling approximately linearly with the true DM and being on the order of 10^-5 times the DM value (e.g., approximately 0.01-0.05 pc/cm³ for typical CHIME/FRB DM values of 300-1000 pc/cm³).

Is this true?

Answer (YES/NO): NO